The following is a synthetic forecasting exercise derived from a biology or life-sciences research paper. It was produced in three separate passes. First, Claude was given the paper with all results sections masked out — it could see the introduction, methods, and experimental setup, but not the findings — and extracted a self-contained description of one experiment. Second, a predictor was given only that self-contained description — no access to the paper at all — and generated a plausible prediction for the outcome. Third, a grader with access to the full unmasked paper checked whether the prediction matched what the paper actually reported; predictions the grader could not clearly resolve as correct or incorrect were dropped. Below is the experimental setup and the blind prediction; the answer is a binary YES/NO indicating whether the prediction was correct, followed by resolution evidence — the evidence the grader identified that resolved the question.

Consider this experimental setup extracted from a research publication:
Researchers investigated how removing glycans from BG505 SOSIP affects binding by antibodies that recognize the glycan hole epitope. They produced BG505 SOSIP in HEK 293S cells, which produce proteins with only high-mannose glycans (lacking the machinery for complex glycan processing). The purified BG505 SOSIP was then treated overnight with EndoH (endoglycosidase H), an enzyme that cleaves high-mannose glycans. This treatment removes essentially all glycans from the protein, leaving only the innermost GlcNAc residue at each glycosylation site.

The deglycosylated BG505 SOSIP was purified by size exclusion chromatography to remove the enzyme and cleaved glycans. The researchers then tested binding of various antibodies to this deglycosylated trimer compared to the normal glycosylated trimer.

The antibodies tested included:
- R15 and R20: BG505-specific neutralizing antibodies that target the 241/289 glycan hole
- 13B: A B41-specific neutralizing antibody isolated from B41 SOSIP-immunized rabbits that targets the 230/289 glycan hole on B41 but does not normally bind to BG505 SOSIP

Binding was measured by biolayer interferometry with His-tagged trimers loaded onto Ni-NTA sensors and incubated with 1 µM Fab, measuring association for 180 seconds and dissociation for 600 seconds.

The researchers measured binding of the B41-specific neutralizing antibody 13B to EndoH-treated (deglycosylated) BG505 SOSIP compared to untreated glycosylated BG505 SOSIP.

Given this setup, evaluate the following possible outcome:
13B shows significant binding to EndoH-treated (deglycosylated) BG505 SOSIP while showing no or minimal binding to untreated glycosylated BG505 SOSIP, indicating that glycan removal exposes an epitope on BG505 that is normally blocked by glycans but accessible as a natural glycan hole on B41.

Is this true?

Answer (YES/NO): NO